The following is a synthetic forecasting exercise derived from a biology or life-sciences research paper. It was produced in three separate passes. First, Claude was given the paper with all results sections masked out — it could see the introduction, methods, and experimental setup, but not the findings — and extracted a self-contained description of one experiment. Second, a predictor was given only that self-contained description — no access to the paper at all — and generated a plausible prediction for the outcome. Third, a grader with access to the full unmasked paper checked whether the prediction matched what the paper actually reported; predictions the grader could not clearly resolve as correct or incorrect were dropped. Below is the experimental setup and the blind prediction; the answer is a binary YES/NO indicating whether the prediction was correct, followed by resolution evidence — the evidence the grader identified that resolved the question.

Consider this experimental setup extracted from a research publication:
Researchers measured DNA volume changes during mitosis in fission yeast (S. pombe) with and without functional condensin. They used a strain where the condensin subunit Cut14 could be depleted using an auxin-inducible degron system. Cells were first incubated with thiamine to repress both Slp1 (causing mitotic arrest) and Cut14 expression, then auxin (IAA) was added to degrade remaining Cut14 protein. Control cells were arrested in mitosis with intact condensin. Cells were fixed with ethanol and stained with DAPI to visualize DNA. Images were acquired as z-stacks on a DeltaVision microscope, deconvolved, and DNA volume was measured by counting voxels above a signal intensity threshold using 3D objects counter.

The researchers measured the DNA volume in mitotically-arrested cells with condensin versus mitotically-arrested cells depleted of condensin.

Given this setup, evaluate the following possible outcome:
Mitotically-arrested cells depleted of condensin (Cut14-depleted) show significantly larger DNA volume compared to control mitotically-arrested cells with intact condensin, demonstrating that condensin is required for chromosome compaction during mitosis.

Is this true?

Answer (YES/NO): YES